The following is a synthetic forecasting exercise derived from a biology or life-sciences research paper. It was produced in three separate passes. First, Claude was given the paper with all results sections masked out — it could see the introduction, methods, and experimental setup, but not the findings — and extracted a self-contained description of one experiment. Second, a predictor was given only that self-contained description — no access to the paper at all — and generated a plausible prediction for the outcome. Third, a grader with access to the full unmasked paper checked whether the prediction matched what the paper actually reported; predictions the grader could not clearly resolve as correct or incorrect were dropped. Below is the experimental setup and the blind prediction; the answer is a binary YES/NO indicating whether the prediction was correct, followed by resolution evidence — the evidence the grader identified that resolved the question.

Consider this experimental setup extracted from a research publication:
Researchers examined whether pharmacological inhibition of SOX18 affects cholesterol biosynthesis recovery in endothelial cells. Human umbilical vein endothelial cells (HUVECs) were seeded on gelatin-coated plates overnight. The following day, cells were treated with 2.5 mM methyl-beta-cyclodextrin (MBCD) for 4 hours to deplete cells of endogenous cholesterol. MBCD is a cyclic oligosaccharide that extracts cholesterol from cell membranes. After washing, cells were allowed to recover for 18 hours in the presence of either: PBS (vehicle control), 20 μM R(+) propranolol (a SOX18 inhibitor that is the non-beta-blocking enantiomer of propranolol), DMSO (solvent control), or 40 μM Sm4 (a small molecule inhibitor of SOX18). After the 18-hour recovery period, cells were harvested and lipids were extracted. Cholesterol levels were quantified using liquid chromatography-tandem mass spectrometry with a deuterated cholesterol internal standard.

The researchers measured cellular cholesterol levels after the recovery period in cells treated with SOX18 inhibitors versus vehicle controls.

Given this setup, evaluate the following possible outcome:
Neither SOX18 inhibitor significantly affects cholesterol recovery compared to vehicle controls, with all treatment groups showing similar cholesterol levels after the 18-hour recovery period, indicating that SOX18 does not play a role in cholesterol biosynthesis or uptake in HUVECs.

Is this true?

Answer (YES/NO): NO